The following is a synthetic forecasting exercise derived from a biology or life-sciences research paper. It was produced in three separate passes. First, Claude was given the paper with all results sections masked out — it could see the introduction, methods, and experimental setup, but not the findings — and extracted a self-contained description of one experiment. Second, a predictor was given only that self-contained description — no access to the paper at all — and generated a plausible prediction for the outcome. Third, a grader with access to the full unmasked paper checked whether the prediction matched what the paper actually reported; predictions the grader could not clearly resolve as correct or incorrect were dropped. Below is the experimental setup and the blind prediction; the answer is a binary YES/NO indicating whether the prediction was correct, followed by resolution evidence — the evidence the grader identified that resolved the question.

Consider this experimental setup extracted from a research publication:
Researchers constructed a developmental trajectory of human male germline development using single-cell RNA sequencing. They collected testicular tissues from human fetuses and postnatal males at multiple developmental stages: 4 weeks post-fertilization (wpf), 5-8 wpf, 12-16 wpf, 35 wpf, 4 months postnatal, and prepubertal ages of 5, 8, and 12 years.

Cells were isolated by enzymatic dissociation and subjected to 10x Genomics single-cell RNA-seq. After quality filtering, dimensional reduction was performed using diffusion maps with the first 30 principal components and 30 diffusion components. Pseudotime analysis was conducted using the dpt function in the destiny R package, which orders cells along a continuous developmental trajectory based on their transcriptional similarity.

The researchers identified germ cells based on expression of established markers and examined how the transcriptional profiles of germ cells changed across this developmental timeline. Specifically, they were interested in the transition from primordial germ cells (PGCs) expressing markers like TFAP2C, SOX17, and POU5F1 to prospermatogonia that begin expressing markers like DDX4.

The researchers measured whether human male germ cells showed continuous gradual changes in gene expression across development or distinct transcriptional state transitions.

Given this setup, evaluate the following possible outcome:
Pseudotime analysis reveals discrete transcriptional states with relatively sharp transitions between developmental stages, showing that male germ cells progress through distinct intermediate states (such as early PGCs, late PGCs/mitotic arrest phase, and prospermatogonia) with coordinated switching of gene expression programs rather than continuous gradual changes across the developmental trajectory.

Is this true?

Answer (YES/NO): YES